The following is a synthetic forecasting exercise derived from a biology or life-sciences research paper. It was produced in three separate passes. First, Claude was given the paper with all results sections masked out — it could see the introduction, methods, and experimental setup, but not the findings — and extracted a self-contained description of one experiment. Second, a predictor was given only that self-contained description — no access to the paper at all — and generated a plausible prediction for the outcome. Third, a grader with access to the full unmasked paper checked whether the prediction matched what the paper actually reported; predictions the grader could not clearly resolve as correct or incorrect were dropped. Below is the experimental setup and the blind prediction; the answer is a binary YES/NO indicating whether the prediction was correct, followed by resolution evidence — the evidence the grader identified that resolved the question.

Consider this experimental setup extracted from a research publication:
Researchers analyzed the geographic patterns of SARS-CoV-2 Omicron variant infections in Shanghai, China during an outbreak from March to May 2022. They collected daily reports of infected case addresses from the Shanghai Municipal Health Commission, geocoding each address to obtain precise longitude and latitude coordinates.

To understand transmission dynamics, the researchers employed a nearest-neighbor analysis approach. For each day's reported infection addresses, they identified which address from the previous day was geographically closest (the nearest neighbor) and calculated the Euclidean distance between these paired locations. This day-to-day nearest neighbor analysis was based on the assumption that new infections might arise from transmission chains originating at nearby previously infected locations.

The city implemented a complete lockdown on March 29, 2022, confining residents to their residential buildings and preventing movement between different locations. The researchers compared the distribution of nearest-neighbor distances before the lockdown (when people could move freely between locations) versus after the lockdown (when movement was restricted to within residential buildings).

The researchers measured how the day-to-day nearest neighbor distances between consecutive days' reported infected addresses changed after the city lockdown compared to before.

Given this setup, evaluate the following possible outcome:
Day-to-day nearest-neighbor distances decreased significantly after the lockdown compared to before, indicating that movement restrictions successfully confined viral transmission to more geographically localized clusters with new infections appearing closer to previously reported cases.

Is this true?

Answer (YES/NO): YES